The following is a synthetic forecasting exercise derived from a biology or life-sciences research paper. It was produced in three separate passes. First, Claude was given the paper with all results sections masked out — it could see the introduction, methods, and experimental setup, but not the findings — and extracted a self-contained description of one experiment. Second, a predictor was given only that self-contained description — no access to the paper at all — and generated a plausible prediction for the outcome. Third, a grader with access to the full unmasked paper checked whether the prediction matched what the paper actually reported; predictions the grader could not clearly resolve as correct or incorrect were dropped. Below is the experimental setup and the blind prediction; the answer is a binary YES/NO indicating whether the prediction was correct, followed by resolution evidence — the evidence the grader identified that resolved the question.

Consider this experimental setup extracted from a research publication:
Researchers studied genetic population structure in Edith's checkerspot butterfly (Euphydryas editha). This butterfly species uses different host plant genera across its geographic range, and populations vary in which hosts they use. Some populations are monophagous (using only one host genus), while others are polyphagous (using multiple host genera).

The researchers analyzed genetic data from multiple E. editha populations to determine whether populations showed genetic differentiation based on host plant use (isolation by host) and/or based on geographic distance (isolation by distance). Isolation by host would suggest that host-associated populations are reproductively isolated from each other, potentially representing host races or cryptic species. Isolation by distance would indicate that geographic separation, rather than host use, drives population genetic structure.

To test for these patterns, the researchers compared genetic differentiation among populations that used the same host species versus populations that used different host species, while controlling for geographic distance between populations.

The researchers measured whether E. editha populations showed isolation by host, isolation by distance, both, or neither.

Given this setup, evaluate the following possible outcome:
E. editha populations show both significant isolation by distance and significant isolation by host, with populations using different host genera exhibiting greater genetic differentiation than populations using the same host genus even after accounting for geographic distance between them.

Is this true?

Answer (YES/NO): NO